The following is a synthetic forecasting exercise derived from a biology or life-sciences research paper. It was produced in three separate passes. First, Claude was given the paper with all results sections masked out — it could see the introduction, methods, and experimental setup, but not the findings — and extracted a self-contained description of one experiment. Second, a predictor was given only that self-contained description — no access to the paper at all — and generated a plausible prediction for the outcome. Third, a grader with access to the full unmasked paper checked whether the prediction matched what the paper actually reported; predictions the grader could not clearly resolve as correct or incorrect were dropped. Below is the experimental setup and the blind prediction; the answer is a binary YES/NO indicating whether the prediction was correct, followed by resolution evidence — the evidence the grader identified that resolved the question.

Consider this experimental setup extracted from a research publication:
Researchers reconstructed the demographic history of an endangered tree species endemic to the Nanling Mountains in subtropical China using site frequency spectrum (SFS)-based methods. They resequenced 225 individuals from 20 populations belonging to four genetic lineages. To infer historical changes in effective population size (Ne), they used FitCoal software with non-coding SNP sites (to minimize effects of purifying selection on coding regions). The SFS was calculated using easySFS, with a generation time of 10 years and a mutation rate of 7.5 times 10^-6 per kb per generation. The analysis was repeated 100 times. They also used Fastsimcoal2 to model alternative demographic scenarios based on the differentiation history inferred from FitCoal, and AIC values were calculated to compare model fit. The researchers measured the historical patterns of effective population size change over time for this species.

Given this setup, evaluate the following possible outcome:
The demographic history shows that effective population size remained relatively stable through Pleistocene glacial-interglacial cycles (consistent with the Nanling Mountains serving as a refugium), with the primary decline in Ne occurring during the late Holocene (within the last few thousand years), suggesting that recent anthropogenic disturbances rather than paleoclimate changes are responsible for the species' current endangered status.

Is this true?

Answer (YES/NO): NO